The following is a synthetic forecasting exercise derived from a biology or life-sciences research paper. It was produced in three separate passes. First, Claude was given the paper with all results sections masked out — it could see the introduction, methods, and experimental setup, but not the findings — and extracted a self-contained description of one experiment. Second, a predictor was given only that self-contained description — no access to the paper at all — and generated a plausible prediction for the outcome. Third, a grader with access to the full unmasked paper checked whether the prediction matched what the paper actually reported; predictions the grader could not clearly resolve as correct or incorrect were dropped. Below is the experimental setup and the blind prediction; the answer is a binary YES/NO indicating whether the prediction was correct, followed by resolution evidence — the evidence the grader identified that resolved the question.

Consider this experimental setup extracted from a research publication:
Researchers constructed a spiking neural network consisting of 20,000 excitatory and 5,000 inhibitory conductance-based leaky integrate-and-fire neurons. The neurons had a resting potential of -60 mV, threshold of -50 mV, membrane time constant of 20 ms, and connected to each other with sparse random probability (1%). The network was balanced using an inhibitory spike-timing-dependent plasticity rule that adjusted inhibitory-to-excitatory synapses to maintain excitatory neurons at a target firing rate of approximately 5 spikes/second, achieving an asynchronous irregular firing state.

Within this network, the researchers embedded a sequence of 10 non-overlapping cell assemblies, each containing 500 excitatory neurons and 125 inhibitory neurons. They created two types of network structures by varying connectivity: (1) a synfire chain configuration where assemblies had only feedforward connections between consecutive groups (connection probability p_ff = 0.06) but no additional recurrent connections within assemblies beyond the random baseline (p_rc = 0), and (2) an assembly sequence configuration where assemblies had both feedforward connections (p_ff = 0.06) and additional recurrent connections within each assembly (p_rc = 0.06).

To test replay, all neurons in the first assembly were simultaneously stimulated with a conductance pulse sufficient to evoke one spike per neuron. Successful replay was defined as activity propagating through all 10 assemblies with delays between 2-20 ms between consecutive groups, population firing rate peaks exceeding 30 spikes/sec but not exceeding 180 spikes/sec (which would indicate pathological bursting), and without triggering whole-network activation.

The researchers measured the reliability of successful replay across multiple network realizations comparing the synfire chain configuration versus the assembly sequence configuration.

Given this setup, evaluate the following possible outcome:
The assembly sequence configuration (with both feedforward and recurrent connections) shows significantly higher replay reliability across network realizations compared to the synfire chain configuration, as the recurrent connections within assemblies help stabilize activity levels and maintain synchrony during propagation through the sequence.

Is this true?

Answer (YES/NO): YES